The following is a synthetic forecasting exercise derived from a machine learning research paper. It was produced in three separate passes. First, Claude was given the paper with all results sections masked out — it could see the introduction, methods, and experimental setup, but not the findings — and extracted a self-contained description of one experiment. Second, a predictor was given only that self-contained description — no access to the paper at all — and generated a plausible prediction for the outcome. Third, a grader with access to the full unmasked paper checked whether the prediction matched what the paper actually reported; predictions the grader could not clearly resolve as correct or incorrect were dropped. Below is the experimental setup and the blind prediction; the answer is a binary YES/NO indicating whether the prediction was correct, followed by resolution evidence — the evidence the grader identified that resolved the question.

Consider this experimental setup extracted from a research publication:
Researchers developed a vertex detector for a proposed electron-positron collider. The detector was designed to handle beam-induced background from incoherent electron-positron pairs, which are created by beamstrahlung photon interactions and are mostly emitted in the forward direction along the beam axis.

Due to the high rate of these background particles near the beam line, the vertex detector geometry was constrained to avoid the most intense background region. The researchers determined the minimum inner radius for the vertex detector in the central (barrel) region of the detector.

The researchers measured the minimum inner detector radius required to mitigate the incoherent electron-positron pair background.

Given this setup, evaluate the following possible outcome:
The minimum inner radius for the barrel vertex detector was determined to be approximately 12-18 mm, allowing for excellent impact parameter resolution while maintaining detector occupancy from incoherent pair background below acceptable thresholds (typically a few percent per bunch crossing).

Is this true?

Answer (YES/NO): NO